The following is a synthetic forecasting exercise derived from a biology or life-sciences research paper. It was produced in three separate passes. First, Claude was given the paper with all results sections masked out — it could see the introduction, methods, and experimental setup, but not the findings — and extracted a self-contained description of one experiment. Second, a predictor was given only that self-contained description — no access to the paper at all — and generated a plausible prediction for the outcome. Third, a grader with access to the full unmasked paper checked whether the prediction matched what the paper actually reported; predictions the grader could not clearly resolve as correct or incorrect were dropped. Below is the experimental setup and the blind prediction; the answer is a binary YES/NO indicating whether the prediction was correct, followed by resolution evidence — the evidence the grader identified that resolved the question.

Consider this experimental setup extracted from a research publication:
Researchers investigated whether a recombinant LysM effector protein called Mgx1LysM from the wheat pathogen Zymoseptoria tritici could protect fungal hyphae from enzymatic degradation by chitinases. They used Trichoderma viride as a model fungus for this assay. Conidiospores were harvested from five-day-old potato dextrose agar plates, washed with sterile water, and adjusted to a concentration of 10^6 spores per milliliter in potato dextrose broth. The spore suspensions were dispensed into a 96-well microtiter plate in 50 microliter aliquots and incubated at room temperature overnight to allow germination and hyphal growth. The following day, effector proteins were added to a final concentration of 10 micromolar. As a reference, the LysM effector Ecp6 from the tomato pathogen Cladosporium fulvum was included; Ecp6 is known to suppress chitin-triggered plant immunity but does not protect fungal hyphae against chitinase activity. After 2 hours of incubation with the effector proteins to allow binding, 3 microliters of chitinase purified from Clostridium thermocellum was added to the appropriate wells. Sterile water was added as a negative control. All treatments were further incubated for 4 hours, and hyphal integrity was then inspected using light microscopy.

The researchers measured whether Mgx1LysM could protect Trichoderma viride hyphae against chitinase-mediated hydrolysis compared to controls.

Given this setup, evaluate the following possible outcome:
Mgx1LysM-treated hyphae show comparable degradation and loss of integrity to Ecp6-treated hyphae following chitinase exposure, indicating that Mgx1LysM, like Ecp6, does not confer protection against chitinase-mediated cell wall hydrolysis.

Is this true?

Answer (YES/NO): NO